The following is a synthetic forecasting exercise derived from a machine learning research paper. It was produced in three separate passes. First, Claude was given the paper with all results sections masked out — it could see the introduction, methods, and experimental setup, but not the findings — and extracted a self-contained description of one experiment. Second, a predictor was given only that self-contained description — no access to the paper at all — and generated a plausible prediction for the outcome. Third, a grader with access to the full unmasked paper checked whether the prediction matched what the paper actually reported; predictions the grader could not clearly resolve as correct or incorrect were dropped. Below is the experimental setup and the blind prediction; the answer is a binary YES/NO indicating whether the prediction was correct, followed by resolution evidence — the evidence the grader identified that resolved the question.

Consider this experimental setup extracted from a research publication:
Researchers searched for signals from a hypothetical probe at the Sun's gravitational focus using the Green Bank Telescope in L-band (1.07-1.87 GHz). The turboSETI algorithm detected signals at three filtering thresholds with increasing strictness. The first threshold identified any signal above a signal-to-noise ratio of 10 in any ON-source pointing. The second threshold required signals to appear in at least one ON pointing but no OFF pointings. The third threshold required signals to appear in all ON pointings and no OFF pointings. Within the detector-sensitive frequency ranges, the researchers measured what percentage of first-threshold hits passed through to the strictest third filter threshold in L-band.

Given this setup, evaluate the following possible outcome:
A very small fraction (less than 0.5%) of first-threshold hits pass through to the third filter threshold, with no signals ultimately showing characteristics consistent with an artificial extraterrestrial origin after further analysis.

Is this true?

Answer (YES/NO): YES